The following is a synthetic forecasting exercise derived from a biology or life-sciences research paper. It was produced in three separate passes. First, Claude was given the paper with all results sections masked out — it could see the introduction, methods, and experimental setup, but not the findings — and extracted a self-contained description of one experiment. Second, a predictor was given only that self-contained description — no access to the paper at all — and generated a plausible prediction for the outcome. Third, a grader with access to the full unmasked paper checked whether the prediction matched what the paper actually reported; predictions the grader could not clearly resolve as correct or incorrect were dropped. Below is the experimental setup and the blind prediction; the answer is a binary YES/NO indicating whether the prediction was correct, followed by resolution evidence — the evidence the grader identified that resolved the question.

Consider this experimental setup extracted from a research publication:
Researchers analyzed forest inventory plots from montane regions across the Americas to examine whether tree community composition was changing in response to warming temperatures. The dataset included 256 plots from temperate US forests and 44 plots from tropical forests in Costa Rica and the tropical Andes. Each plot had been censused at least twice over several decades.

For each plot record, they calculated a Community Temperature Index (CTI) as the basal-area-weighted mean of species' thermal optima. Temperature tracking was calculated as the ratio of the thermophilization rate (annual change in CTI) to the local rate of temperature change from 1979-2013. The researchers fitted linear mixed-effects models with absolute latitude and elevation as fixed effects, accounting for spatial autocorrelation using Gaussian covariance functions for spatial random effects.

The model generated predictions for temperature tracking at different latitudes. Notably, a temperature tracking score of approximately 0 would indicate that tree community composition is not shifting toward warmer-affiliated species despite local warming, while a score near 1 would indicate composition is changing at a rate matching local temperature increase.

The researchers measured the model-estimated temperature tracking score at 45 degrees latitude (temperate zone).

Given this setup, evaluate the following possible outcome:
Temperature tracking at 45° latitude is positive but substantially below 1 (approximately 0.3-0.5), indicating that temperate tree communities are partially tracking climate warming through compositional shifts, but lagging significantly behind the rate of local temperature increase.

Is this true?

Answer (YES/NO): NO